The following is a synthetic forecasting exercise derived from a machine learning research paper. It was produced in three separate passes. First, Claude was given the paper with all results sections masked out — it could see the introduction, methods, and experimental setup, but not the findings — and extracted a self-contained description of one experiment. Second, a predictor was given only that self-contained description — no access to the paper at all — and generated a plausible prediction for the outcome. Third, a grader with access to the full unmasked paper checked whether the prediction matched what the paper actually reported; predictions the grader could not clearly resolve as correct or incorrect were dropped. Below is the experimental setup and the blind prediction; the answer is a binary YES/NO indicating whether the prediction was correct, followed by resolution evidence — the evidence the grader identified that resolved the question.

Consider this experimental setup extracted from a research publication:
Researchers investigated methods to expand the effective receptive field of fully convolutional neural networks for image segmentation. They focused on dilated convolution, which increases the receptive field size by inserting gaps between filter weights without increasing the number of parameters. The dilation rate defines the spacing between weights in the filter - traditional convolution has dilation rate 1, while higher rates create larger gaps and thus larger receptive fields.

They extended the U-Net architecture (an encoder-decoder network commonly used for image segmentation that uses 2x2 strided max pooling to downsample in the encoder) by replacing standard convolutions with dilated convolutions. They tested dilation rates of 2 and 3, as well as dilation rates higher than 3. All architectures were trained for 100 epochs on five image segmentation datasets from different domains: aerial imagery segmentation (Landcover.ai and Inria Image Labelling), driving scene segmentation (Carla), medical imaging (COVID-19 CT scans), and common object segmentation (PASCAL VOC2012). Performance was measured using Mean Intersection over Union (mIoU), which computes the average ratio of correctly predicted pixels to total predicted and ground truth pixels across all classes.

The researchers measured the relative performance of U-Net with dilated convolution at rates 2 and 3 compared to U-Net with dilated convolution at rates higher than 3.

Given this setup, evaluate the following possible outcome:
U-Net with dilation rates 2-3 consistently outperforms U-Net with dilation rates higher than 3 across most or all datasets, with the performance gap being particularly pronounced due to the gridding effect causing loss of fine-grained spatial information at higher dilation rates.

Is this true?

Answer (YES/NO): NO